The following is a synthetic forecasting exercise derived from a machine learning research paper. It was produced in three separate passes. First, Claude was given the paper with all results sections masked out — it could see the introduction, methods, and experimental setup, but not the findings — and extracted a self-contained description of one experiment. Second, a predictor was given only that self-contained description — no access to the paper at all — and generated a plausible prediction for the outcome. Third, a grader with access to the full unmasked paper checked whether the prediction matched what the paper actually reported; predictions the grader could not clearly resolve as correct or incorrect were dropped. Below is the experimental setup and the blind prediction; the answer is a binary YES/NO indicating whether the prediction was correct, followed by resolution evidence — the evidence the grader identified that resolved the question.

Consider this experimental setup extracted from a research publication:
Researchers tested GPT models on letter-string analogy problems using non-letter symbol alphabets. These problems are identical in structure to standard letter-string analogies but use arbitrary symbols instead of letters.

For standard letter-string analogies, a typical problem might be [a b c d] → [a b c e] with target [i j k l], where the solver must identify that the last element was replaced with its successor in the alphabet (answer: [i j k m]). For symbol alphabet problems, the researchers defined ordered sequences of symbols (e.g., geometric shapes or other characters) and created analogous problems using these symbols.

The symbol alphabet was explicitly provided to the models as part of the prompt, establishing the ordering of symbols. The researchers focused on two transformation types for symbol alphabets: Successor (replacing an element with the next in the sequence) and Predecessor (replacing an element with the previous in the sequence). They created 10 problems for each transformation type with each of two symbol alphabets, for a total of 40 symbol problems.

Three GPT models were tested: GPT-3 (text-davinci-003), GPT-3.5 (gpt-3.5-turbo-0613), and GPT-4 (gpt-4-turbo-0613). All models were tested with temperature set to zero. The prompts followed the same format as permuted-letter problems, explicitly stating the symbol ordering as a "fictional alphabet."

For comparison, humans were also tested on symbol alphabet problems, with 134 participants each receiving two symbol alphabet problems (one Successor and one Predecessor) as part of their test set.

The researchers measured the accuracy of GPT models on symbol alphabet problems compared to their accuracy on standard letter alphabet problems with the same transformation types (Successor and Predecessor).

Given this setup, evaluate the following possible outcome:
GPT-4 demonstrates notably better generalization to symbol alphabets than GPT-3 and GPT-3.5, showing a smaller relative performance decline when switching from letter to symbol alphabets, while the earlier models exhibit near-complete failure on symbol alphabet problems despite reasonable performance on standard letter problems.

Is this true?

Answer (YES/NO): NO